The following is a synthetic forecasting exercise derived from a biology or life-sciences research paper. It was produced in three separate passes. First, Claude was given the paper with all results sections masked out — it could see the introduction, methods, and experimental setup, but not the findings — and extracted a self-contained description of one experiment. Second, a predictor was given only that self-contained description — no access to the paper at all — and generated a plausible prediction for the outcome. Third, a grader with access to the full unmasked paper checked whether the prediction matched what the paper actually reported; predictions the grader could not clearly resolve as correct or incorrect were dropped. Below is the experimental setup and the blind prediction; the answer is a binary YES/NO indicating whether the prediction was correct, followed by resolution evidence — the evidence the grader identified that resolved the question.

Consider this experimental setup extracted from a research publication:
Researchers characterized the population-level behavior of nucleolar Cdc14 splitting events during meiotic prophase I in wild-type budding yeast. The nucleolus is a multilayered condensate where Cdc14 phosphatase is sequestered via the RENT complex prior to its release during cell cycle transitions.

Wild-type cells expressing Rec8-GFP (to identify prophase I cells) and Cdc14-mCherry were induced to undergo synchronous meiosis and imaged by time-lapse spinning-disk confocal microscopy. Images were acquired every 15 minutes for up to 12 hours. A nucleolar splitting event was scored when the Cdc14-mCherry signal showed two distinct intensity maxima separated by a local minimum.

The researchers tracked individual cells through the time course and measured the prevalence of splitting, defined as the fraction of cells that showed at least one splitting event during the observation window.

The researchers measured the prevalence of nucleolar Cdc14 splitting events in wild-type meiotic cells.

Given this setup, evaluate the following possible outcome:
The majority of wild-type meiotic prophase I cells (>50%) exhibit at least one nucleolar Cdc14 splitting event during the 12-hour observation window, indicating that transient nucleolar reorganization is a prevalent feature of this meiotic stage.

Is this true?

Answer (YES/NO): NO